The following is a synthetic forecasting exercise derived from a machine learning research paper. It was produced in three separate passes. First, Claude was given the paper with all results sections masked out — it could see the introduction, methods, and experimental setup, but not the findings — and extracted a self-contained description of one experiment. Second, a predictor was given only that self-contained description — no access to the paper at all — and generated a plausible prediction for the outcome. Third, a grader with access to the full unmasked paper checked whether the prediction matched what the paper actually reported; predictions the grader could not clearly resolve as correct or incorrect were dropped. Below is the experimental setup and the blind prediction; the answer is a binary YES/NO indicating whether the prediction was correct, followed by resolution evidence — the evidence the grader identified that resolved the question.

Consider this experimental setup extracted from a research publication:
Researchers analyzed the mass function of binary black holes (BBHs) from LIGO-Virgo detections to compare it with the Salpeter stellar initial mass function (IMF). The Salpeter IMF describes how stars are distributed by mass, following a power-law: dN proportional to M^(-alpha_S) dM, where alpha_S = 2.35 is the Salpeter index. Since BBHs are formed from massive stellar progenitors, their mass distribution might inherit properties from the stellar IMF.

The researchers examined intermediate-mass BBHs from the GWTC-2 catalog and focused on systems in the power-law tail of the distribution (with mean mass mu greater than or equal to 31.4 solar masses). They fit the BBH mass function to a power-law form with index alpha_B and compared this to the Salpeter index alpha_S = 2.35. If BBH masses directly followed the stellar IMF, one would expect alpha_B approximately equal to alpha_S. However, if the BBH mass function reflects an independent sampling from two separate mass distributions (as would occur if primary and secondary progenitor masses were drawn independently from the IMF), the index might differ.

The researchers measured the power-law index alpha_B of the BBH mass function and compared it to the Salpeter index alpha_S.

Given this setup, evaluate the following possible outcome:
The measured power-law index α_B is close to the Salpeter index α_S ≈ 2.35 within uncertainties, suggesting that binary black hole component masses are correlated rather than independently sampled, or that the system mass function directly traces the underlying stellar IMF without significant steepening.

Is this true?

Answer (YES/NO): NO